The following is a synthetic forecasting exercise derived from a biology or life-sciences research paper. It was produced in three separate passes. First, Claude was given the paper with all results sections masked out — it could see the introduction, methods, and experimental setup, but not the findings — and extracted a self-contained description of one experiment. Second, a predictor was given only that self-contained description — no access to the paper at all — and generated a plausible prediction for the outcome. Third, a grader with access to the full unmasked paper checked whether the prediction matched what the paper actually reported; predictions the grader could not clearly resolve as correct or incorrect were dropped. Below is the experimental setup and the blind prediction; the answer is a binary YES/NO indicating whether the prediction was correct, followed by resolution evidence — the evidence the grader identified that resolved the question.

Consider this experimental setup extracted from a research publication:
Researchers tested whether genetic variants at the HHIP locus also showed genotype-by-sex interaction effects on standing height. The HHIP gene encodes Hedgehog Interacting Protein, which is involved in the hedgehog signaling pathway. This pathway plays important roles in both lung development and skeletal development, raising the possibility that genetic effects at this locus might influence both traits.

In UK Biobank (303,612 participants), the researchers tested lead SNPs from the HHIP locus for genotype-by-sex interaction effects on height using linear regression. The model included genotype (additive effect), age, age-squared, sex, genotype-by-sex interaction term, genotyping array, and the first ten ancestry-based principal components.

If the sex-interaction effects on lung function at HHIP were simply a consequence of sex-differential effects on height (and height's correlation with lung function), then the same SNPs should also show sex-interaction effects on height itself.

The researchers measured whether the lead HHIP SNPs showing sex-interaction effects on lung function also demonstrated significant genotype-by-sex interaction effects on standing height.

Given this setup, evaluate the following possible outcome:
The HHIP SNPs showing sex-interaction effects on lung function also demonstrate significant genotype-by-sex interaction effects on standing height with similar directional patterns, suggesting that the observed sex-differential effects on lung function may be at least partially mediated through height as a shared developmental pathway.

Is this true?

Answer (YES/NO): NO